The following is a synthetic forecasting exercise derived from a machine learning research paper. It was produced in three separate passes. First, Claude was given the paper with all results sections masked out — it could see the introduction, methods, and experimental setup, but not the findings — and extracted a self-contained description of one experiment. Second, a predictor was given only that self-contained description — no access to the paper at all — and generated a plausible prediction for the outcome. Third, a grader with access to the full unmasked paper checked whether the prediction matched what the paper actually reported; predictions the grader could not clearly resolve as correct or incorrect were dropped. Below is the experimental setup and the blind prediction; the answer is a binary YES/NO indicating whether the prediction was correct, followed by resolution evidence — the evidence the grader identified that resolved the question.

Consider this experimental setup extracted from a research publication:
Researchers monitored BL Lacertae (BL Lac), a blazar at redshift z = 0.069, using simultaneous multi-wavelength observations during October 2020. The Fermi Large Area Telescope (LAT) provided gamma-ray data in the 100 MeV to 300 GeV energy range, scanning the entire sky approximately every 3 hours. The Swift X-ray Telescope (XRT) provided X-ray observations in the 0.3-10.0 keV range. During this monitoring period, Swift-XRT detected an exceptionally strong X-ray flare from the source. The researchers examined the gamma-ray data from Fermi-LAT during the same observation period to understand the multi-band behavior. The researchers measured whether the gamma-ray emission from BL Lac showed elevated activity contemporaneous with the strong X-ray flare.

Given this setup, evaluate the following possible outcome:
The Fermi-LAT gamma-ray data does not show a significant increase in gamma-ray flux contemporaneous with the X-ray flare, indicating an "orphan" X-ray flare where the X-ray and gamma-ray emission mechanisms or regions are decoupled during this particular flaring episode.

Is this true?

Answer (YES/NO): NO